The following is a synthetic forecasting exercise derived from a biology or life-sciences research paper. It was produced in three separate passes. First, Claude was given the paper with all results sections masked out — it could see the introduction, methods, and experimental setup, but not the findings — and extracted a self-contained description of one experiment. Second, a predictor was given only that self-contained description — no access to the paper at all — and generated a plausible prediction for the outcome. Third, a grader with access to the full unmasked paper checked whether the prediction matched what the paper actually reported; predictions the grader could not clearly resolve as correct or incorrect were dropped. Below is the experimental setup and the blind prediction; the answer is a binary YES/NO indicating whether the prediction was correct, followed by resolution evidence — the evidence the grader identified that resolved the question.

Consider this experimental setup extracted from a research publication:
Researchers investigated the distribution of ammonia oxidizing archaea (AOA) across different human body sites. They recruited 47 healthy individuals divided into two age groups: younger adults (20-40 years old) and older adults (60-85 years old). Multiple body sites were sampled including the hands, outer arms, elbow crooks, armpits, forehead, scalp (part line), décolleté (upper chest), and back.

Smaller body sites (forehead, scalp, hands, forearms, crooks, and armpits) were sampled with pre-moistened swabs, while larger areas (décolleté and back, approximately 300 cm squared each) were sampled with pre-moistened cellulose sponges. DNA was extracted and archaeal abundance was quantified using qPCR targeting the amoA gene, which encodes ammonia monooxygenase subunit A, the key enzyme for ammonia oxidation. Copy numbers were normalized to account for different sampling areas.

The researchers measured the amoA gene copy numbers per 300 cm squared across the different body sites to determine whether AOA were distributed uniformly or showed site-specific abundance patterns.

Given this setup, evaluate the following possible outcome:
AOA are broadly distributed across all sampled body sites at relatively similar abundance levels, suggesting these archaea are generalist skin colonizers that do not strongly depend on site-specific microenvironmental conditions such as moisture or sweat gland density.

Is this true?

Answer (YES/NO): NO